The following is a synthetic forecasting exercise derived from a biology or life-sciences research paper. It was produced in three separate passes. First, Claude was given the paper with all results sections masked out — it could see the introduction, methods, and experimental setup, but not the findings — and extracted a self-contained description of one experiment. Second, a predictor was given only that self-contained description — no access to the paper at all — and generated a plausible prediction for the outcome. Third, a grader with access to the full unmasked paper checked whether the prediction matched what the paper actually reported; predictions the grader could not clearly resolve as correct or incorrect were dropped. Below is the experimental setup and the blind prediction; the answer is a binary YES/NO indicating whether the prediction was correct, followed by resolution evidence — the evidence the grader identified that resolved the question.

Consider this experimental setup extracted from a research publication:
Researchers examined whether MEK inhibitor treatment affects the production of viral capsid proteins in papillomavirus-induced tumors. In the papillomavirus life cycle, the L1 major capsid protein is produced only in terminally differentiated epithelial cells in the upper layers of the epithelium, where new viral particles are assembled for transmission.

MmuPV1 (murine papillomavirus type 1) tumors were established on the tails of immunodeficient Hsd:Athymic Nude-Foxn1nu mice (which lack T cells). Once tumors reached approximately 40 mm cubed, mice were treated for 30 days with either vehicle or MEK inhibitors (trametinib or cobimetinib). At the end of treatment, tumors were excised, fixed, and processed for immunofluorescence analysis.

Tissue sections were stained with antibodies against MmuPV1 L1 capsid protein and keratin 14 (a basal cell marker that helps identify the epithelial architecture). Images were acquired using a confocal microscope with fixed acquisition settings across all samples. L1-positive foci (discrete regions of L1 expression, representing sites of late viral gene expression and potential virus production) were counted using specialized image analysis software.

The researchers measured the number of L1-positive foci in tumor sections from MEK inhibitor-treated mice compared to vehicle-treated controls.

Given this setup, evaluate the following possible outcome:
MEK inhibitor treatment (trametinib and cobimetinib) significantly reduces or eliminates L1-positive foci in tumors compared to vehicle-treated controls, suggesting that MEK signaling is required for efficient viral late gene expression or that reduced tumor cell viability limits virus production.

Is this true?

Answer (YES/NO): YES